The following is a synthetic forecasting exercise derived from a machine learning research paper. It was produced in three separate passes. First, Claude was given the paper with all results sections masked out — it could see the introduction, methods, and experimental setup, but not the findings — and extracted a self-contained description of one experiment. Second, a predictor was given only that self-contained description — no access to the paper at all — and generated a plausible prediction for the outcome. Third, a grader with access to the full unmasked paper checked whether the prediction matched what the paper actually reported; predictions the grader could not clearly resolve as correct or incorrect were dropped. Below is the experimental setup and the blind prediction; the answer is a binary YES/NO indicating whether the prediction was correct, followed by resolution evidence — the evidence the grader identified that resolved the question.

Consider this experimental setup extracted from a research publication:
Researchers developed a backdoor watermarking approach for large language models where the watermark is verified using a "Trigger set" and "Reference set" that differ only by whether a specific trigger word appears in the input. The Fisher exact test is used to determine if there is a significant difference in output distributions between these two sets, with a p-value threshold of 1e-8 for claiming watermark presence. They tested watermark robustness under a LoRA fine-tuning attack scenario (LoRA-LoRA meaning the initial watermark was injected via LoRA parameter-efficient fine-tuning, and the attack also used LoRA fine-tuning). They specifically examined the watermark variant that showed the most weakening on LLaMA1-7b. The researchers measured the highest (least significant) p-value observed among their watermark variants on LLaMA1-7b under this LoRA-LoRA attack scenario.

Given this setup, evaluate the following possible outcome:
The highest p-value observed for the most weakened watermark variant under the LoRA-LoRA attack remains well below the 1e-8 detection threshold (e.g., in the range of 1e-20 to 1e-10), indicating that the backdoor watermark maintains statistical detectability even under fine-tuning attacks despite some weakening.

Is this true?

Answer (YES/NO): YES